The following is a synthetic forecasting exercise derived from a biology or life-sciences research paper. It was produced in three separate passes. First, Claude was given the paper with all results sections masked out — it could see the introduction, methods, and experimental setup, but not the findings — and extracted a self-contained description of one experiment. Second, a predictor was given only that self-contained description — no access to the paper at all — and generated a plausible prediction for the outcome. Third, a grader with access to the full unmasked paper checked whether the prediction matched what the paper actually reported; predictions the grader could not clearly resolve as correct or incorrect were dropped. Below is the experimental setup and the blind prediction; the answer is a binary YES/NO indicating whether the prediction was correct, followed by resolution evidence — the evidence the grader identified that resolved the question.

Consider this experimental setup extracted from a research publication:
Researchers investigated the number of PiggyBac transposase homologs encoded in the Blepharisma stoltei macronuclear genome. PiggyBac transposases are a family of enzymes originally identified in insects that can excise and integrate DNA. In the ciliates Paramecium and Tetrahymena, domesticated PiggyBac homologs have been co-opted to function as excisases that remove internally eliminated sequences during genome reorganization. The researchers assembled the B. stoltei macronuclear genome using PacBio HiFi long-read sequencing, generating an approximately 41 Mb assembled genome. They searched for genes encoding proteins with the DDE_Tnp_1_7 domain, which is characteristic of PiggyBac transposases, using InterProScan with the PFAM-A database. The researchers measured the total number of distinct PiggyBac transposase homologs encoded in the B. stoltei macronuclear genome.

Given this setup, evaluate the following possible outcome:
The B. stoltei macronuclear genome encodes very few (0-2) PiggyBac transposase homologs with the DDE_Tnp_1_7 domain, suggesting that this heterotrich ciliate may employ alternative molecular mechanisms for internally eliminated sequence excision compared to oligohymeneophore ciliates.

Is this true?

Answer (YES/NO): NO